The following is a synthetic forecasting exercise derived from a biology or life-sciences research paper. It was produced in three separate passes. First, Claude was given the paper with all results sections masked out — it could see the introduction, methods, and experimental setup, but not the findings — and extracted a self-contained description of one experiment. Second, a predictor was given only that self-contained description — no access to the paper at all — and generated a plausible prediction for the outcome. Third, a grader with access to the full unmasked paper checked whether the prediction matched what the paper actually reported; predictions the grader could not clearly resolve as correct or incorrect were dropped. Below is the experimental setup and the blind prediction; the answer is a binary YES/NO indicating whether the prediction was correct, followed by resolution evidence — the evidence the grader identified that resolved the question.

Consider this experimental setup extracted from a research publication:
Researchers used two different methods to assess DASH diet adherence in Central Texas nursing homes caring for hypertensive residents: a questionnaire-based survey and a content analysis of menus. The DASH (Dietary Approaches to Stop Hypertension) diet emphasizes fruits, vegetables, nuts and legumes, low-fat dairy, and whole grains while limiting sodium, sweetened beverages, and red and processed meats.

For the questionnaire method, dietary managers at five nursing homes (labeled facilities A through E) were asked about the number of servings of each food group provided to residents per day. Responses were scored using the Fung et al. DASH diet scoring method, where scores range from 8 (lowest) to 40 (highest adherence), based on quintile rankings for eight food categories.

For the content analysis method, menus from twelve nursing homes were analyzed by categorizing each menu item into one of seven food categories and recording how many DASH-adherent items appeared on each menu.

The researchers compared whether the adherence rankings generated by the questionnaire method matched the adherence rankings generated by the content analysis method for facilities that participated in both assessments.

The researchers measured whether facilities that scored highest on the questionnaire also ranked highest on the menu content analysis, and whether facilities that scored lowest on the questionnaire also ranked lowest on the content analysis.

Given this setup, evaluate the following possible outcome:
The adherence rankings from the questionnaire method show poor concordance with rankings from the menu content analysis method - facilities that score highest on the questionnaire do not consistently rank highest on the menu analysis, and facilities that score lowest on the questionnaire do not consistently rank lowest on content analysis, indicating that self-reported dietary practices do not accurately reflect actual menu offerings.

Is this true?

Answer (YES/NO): YES